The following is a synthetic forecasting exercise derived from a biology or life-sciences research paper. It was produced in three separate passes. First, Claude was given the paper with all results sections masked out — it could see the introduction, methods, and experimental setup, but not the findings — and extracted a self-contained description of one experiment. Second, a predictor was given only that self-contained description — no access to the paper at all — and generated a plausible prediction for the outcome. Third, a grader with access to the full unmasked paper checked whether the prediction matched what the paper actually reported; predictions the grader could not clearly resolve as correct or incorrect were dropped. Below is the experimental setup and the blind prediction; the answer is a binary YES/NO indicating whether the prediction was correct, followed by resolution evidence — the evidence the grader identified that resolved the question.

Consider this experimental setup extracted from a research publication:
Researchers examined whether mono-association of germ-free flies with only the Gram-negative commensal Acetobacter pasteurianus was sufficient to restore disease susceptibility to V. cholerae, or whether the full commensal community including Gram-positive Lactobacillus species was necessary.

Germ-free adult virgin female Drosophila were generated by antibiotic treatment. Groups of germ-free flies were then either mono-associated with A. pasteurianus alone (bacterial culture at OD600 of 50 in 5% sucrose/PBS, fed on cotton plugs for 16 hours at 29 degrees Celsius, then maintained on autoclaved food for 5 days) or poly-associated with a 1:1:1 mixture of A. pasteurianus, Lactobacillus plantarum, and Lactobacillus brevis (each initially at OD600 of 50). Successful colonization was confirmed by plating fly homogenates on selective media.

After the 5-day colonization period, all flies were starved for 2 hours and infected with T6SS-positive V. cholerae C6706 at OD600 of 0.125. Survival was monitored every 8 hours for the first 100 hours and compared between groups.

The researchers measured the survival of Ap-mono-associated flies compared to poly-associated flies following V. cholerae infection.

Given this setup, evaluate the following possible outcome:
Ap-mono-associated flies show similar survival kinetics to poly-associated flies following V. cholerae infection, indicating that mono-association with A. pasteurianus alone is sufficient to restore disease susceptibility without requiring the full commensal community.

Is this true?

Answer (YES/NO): YES